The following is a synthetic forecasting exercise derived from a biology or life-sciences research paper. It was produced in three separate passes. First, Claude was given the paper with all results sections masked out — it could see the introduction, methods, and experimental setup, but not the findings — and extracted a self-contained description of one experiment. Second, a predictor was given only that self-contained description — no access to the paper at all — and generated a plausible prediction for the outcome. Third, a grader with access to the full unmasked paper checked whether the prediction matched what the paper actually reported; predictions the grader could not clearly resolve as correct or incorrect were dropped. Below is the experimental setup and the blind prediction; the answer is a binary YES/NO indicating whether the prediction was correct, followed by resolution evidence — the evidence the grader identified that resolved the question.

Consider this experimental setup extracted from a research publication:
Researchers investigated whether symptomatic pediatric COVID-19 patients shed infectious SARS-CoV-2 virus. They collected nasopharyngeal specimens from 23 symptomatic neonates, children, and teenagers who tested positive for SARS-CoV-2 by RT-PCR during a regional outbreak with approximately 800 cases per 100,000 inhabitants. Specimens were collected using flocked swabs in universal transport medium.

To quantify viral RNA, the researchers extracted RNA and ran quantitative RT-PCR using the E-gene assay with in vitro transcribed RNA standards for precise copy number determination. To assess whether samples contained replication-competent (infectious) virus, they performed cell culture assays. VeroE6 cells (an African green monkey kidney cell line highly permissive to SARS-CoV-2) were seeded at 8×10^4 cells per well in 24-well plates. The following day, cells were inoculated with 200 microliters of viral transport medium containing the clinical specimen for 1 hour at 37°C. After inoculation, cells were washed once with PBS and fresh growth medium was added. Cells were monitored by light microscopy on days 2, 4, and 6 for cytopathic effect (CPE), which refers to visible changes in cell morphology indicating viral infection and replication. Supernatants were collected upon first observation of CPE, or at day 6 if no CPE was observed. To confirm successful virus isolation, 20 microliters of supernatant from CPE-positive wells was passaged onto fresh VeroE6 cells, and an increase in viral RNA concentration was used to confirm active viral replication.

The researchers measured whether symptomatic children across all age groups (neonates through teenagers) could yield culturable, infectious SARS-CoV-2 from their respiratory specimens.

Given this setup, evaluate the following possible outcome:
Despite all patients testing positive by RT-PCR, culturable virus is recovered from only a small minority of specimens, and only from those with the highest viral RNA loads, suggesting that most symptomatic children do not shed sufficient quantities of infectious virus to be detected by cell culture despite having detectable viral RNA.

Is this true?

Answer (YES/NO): NO